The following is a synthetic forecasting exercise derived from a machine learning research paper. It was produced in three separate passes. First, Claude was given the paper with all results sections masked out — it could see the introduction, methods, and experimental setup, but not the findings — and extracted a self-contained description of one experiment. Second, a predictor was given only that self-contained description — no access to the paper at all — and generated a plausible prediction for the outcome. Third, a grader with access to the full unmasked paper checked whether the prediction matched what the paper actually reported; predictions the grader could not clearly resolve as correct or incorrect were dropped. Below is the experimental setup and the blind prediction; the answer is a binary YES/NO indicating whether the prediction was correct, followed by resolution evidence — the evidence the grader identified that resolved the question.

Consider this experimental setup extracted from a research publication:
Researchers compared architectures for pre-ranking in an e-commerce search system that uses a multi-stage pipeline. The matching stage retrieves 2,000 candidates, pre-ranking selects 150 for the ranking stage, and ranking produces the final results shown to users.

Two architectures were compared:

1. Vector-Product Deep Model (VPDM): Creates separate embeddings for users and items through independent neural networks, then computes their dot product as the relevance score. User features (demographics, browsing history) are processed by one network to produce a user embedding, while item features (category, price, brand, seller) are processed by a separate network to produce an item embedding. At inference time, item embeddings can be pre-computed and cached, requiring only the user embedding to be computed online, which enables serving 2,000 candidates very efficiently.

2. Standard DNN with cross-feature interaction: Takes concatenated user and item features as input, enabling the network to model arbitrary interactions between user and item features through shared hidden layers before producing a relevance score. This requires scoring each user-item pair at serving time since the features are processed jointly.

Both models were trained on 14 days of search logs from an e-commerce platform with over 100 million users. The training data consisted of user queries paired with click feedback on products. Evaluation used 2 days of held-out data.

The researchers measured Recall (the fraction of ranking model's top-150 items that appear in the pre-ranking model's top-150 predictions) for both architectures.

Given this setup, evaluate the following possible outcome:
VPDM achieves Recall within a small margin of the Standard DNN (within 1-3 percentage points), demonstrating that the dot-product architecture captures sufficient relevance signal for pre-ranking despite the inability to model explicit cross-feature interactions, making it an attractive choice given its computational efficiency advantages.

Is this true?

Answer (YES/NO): NO